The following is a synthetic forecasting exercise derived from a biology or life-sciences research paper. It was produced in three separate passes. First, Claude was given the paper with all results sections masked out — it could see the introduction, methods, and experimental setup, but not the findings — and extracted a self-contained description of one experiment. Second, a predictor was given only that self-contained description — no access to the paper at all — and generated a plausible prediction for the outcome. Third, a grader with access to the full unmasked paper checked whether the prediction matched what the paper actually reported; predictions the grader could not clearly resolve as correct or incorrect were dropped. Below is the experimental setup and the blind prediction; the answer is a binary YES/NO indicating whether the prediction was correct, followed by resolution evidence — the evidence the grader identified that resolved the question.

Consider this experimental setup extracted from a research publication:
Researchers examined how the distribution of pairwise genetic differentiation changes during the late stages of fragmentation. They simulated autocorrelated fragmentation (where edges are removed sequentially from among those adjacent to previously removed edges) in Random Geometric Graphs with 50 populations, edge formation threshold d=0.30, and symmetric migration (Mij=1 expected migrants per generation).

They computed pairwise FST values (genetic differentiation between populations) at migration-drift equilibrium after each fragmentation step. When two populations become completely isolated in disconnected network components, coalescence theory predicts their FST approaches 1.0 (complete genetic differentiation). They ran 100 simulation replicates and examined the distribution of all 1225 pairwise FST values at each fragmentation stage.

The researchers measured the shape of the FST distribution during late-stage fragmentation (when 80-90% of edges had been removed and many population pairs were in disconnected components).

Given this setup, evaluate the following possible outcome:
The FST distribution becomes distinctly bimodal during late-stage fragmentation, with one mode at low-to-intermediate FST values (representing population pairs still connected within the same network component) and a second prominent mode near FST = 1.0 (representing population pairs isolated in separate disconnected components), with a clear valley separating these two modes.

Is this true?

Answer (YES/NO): YES